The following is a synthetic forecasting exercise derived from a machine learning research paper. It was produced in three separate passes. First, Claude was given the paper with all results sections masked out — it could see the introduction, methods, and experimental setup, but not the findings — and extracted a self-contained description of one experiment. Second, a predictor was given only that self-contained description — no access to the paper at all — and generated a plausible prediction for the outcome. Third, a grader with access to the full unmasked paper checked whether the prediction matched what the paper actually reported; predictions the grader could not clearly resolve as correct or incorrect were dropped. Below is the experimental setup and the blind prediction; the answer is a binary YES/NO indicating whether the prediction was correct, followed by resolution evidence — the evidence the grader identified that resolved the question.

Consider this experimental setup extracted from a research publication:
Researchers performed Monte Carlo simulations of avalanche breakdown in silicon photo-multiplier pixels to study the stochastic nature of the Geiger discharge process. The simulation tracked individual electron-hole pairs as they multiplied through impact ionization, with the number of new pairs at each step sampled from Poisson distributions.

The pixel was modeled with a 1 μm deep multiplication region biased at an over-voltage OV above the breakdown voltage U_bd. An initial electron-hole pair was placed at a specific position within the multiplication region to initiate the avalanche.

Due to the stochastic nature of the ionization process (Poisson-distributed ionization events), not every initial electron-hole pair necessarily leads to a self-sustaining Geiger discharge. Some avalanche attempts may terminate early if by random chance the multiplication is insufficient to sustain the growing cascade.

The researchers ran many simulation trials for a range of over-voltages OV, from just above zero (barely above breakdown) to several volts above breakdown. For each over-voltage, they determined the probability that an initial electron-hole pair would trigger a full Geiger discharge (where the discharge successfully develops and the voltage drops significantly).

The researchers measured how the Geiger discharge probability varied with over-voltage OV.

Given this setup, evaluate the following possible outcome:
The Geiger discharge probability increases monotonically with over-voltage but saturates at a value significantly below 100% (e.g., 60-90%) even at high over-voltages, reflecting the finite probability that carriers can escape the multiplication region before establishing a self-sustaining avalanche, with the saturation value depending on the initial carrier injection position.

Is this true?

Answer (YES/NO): NO